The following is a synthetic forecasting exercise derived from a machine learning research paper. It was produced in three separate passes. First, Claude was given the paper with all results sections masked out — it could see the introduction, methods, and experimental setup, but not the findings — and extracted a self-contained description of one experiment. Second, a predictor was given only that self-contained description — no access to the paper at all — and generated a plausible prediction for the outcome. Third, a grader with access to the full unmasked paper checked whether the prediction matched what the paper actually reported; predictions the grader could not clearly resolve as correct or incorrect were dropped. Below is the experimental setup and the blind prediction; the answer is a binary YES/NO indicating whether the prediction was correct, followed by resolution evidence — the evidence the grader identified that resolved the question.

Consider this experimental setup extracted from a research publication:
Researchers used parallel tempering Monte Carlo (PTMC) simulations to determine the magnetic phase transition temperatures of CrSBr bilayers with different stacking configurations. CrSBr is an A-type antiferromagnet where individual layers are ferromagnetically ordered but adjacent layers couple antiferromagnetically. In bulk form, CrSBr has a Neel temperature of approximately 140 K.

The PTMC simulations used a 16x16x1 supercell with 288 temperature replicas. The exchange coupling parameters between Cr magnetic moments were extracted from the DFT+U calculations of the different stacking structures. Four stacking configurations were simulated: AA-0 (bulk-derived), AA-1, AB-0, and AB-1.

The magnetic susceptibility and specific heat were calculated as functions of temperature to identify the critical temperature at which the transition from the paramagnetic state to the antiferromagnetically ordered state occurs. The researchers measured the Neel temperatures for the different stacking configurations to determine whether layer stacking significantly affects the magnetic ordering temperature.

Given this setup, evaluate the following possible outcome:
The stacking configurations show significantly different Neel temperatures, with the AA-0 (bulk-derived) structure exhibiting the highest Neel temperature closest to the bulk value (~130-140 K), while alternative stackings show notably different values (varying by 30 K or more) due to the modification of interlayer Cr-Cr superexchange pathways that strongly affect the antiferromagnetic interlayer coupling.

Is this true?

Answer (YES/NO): NO